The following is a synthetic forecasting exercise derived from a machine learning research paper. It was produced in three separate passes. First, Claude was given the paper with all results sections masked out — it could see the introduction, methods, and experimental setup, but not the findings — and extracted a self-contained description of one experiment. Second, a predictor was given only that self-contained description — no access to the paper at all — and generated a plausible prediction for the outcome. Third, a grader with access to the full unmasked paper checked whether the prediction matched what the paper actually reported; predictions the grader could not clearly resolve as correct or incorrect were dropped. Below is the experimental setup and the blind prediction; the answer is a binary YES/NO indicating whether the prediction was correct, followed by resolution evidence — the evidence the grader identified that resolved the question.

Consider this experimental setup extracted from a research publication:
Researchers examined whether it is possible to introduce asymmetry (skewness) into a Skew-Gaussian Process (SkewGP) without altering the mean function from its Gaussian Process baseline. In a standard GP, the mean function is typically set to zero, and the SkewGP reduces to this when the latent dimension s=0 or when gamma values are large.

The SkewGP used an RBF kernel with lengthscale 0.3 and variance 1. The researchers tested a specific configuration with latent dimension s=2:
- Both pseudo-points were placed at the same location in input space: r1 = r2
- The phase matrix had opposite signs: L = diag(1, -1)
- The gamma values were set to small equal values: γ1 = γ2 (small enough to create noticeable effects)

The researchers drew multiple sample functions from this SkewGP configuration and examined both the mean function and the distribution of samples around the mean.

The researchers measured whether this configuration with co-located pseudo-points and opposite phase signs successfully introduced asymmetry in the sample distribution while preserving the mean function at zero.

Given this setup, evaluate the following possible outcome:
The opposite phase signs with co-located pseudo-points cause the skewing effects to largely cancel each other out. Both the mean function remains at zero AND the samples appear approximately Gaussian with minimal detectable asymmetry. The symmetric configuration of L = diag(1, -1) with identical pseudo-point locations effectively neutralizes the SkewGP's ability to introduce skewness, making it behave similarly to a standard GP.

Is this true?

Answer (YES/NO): NO